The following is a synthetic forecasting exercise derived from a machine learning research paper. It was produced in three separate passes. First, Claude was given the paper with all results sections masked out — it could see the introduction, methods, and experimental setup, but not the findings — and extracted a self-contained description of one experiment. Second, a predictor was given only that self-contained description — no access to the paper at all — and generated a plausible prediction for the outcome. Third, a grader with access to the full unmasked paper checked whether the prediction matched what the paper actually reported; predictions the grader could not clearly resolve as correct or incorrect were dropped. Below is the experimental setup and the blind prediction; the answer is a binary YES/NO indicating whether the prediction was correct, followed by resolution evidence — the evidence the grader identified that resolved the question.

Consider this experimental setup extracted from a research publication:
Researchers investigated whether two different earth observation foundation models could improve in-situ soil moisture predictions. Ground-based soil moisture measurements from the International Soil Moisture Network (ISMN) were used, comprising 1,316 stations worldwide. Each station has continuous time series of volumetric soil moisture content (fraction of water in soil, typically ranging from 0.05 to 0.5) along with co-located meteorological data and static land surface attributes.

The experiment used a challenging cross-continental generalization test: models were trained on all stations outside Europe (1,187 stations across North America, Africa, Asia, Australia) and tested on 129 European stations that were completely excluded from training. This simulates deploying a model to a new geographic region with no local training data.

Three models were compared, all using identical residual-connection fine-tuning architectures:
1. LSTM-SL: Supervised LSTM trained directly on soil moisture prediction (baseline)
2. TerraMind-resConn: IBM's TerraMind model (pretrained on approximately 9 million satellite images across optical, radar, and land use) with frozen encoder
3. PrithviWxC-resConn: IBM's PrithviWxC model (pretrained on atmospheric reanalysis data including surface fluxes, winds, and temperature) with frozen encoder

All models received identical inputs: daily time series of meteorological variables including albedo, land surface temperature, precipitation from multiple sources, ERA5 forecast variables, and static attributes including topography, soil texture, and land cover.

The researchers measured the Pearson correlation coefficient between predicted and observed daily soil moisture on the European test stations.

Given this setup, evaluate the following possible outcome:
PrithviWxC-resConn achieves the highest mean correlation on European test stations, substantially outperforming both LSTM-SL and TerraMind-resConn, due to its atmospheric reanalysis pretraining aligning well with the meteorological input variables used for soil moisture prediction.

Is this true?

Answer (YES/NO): NO